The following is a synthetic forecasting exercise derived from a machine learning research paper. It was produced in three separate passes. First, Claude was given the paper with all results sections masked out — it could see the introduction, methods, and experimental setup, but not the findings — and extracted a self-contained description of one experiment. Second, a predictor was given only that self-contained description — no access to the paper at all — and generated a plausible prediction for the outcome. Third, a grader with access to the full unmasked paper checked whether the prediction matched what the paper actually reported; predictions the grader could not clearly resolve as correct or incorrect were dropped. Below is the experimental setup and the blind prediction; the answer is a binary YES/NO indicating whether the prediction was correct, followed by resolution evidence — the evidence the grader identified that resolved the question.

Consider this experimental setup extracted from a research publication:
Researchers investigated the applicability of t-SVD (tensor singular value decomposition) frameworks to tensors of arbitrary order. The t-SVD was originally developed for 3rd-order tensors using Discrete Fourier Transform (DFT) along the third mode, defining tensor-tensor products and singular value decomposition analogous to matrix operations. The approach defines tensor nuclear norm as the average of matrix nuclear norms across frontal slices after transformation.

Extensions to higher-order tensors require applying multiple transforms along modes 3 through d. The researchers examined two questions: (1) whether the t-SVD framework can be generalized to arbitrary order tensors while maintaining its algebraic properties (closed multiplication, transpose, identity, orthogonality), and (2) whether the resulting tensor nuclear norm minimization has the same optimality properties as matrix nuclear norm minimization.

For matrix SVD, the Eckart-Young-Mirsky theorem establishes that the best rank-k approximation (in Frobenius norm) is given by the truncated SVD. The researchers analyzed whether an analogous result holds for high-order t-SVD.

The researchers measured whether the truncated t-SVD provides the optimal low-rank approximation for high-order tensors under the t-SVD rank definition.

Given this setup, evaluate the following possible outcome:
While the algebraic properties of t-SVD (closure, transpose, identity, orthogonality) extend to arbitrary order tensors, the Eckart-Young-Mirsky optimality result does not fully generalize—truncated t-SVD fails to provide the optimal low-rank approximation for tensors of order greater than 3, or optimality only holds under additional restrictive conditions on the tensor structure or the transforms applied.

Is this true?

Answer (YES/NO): NO